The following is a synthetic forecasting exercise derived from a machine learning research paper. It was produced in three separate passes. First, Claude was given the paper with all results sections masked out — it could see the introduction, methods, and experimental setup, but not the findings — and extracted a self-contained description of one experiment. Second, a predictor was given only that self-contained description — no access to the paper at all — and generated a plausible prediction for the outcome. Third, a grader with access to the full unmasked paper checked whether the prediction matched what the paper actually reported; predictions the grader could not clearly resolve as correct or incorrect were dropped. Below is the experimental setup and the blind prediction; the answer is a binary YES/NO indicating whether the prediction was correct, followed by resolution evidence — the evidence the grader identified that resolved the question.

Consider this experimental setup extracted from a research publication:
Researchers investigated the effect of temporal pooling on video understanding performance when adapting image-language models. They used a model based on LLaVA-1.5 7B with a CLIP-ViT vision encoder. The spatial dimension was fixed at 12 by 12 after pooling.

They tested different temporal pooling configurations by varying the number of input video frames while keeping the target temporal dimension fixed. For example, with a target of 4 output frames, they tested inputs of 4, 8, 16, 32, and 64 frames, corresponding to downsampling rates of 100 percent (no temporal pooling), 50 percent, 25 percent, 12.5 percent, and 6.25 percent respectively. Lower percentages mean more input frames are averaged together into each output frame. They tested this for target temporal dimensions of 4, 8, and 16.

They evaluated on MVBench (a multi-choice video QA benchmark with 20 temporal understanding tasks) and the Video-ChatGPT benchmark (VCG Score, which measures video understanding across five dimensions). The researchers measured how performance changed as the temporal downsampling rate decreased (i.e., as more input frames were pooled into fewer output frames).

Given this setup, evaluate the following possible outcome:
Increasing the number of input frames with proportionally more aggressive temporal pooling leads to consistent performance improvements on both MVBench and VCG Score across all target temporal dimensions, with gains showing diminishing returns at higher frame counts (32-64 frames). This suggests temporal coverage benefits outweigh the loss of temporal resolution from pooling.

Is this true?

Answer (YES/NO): NO